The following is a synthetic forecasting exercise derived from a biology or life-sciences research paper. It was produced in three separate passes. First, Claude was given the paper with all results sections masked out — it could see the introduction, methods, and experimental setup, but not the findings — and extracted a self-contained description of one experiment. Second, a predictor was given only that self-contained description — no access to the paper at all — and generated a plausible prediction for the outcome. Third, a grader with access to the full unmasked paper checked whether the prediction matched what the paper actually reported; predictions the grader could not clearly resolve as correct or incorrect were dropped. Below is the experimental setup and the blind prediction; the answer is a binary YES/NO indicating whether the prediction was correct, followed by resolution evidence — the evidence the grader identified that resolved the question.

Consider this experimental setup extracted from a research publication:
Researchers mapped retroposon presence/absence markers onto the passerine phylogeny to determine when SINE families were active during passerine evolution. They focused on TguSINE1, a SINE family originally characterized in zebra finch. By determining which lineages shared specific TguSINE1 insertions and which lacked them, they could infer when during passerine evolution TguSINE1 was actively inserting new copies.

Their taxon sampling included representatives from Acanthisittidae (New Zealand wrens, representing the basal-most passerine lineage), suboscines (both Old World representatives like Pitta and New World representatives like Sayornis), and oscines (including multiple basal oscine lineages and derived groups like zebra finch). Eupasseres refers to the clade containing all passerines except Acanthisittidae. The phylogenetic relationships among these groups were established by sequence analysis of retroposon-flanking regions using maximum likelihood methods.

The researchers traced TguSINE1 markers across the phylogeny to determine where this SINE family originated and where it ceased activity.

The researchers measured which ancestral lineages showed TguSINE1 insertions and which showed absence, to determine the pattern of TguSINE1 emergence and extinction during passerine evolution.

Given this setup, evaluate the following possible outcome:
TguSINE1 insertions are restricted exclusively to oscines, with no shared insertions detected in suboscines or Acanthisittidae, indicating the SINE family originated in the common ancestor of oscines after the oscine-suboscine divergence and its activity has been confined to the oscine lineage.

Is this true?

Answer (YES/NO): NO